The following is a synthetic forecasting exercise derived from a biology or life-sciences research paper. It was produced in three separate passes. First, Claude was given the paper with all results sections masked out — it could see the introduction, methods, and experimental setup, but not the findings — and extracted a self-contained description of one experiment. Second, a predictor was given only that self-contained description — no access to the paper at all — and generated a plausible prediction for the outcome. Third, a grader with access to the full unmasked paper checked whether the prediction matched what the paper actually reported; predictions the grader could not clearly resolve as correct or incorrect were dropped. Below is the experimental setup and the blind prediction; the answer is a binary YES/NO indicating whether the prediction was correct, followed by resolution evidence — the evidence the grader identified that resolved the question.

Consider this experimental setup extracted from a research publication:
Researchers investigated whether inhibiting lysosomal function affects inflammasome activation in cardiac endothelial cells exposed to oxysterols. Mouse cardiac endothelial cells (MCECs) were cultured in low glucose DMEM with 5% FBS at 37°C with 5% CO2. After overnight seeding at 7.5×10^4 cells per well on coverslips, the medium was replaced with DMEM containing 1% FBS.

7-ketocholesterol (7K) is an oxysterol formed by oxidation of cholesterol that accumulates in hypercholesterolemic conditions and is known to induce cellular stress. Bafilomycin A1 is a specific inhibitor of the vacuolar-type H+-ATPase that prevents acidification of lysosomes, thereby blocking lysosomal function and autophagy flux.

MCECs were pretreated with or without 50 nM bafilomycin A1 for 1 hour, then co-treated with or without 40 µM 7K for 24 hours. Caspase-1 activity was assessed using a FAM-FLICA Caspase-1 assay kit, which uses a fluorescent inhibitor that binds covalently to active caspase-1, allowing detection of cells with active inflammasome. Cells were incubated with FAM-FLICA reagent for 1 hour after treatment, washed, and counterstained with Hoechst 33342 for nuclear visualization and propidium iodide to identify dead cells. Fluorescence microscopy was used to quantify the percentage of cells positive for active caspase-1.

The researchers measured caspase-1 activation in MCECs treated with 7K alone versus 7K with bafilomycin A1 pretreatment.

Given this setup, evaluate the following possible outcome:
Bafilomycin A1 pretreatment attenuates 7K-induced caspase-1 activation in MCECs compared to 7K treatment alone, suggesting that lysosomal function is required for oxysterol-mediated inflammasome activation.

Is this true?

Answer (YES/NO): NO